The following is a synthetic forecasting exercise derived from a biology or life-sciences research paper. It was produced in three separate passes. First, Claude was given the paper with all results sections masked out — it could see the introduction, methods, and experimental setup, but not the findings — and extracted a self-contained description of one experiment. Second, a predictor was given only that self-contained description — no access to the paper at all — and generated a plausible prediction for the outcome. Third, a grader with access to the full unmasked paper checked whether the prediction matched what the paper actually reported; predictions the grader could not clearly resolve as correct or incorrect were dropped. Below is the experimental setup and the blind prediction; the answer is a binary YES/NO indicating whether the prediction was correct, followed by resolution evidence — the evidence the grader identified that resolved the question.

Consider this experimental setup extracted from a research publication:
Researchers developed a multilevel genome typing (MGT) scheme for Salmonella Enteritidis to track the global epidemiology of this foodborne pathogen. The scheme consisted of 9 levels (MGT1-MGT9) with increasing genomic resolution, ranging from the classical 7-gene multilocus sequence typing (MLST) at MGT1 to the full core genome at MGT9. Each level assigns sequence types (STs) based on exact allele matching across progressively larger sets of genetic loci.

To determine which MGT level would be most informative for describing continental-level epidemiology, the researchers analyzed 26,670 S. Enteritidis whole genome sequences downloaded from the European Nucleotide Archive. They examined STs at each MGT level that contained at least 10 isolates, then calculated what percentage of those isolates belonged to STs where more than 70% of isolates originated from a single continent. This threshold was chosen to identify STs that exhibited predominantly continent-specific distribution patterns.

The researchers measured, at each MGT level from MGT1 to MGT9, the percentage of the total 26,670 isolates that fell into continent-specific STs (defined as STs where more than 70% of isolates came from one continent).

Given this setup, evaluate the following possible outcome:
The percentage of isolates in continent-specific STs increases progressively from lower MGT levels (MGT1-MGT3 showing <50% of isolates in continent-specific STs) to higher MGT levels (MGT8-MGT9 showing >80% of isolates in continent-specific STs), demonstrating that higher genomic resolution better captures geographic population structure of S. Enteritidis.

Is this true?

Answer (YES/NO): NO